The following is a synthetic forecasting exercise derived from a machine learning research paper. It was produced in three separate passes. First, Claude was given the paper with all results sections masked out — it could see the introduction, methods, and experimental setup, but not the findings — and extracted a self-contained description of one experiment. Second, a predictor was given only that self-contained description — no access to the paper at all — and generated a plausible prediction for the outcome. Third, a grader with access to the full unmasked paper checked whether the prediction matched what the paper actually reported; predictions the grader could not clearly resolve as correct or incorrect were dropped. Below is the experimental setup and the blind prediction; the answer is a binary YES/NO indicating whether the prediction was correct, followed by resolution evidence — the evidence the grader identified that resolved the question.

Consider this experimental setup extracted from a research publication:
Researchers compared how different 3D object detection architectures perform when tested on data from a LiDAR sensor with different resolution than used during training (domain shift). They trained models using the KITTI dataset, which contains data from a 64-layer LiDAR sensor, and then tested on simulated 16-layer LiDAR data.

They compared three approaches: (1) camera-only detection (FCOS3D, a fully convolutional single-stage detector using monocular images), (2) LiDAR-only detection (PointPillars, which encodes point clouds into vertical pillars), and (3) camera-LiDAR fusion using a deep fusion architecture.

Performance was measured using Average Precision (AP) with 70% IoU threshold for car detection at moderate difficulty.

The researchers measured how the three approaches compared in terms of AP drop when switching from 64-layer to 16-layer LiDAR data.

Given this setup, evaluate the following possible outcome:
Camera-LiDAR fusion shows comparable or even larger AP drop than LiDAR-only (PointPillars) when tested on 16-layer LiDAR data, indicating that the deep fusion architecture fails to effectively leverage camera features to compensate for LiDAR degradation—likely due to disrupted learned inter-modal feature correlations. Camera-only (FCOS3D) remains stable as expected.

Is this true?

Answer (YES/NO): NO